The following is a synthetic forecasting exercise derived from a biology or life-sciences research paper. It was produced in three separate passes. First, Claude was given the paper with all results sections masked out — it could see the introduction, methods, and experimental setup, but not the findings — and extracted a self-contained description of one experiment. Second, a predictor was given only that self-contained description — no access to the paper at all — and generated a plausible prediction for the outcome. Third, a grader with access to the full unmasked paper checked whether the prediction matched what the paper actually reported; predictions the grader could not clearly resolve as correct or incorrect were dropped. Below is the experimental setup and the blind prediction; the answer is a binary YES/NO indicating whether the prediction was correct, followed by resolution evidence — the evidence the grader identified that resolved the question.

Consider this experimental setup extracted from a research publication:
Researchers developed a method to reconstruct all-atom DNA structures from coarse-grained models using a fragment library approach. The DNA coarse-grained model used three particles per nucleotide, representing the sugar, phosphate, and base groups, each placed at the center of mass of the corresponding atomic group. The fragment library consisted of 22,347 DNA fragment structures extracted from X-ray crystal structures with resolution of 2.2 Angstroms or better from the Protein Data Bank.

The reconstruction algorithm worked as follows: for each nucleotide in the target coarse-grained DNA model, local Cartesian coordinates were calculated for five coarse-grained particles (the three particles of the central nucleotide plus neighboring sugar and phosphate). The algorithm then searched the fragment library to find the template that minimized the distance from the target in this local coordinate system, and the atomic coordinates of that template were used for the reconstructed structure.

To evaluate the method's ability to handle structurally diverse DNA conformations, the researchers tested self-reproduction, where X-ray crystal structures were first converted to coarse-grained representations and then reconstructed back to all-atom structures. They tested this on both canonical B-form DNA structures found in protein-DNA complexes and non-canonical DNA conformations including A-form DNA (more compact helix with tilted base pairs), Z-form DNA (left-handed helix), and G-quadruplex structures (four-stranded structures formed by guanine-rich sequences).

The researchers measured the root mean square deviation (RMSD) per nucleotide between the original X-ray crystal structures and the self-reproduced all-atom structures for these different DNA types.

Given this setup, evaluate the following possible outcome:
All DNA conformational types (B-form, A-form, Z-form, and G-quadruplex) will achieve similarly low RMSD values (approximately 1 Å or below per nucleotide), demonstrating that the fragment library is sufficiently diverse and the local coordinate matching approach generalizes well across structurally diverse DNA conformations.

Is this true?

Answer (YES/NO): YES